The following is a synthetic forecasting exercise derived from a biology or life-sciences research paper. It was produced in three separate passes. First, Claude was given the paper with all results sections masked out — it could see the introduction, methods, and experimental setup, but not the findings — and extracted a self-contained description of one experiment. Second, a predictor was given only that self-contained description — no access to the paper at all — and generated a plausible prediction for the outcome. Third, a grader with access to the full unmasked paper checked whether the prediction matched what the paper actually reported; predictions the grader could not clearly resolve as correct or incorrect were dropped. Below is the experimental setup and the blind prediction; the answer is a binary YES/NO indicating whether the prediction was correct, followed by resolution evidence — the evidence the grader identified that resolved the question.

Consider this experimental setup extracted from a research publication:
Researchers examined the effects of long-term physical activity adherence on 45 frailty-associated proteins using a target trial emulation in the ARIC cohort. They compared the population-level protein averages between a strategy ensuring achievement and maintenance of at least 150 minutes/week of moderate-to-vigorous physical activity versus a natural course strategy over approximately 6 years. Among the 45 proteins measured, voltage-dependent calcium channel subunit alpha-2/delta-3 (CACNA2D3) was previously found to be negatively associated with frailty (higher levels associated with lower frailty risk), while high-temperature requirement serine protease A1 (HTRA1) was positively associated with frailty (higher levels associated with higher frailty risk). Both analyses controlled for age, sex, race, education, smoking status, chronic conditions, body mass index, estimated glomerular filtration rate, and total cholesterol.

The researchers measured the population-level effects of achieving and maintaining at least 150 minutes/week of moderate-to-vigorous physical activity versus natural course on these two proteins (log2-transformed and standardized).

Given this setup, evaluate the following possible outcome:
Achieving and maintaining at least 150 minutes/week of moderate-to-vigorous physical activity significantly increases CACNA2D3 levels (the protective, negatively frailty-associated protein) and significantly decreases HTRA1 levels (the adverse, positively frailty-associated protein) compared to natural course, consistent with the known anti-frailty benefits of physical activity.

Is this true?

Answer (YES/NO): YES